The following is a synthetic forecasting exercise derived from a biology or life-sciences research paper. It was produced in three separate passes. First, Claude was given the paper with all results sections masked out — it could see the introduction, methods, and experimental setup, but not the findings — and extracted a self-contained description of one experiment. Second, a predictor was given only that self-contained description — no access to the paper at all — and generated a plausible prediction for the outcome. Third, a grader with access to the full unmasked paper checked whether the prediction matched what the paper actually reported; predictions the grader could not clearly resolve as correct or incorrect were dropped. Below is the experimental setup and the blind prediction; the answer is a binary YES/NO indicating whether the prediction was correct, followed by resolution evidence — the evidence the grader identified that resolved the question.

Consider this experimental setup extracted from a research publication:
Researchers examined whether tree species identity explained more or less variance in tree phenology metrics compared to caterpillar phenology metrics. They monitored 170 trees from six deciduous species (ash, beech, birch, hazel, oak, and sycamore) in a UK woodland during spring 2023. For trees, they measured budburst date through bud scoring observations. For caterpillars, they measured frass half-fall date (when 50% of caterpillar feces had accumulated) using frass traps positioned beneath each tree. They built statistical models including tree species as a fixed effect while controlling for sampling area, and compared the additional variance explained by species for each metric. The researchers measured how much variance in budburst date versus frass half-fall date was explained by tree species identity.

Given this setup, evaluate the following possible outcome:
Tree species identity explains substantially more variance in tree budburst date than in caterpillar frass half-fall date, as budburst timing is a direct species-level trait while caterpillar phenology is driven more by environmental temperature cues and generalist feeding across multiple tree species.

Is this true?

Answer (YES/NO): YES